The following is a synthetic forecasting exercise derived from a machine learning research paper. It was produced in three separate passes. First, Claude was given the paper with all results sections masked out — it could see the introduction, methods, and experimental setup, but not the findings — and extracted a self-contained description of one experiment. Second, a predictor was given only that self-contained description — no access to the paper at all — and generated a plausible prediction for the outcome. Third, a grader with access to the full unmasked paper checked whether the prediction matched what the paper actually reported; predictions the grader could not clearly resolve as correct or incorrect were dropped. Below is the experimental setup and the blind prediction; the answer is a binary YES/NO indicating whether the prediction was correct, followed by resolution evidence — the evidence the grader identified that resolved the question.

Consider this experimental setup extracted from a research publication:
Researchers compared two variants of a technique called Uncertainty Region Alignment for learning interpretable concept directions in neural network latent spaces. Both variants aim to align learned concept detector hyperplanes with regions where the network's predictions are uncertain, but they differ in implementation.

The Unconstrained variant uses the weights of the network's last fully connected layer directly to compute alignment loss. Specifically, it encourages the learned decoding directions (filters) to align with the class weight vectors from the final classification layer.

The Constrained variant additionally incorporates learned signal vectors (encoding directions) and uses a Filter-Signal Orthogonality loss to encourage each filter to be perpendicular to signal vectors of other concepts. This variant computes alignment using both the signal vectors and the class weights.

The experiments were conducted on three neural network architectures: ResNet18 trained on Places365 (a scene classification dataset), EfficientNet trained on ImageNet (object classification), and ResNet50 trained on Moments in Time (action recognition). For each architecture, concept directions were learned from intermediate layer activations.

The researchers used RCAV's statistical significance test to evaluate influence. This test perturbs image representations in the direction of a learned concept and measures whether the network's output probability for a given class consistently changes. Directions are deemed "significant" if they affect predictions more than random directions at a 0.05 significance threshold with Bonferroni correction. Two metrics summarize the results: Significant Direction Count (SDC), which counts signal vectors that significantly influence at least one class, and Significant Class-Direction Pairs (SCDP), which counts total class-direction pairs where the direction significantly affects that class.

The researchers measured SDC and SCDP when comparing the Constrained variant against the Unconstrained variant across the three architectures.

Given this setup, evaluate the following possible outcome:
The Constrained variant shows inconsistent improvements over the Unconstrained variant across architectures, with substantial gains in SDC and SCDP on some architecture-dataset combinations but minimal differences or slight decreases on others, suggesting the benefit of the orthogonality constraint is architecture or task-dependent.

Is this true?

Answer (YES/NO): NO